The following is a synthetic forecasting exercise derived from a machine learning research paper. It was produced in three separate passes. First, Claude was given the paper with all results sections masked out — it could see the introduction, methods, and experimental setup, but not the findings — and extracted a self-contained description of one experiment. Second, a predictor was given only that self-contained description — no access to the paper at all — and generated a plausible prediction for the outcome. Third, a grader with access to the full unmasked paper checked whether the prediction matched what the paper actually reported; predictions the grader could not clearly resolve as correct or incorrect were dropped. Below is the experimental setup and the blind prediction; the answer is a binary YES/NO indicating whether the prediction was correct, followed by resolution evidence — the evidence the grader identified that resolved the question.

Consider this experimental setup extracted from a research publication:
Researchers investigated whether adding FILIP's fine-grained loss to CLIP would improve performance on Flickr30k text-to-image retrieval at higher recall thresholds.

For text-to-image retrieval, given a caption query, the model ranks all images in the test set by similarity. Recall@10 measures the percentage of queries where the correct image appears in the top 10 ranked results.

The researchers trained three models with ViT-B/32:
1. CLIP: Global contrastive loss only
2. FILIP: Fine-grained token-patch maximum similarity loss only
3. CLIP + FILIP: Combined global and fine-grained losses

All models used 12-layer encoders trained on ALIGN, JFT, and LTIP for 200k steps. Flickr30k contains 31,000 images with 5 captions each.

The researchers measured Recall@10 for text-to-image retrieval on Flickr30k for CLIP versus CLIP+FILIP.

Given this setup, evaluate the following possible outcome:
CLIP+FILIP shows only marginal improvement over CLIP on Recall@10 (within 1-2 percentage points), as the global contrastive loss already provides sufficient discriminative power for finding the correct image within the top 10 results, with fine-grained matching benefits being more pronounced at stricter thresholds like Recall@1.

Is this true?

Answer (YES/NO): NO